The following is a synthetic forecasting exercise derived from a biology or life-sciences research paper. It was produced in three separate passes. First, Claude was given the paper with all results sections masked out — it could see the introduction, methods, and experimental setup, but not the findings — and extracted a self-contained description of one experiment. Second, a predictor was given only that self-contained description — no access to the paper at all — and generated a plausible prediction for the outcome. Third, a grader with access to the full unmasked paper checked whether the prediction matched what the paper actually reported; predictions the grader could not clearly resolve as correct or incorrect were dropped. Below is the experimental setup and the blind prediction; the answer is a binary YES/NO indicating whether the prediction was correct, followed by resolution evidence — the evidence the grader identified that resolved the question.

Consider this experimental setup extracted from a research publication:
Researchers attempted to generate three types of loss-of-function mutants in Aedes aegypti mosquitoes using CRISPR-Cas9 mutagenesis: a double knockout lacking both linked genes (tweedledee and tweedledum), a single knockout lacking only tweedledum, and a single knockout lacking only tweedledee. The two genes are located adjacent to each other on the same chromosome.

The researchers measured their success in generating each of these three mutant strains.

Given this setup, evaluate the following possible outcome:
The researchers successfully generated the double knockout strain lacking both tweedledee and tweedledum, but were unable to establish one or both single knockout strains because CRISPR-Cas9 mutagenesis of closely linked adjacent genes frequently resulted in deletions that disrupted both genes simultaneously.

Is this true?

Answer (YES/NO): NO